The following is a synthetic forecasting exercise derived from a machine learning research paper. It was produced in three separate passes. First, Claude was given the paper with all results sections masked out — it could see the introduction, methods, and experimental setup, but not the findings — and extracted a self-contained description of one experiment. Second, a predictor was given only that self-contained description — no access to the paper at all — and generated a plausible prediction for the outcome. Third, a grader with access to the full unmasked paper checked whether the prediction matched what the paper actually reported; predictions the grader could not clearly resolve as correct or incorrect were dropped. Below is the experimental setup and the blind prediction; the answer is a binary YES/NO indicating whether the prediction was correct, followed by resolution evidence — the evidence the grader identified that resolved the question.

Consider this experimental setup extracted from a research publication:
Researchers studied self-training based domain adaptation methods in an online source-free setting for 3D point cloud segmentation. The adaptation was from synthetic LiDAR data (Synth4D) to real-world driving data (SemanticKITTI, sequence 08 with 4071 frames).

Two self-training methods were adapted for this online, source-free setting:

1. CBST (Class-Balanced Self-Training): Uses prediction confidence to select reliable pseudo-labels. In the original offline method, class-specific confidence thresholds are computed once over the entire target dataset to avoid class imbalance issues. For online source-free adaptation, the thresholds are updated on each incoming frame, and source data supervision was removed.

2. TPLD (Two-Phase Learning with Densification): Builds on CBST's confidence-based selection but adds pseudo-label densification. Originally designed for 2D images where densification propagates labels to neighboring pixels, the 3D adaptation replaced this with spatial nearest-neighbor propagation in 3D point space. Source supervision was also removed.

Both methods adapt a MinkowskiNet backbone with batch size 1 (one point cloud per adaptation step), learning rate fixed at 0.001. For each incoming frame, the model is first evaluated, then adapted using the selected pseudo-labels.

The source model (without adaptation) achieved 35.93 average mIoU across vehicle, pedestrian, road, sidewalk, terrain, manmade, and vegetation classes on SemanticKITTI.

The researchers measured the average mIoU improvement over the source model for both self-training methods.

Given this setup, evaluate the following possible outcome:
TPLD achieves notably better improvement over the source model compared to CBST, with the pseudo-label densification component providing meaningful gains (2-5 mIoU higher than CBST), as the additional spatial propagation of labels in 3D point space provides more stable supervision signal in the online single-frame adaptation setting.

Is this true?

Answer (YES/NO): NO